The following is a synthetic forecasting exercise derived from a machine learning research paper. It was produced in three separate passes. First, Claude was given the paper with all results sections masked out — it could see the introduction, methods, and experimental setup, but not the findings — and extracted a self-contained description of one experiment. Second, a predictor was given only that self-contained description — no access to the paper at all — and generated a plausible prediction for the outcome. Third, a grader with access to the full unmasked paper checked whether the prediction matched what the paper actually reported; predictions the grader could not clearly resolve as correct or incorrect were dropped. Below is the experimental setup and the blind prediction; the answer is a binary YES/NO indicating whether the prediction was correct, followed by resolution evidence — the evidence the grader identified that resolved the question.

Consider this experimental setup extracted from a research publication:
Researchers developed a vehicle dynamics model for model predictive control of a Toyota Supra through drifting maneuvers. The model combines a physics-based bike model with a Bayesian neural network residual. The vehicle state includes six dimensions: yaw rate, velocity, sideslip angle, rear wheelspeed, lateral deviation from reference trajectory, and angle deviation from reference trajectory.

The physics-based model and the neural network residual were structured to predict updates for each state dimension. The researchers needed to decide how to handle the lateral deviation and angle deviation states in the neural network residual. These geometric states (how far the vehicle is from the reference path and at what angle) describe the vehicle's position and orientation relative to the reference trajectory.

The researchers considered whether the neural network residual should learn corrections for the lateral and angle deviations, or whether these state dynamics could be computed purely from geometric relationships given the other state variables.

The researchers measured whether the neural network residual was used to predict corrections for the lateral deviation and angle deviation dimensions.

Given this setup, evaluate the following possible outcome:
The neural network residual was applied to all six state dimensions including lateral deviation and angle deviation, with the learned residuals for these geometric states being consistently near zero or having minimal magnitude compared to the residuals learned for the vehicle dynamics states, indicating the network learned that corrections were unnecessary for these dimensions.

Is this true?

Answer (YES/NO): NO